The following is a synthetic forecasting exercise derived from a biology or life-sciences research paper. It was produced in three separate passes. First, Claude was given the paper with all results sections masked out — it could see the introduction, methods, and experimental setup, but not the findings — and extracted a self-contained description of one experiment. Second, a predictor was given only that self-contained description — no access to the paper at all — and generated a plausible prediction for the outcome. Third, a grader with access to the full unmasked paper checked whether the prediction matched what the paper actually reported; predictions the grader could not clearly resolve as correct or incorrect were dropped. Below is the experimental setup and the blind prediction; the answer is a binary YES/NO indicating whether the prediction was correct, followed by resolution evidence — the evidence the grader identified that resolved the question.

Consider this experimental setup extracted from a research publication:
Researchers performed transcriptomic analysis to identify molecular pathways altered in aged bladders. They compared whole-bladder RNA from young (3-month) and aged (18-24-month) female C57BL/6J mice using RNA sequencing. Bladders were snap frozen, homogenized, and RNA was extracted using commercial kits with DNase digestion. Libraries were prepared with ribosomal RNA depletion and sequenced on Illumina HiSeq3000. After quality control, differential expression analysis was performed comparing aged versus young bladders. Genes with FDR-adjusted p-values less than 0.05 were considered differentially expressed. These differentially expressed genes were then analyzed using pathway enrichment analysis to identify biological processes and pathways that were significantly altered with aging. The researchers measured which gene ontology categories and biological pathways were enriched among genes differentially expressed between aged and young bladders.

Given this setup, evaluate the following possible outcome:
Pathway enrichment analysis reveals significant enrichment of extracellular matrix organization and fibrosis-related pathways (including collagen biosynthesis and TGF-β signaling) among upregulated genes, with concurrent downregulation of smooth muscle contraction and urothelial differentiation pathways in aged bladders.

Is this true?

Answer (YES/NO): NO